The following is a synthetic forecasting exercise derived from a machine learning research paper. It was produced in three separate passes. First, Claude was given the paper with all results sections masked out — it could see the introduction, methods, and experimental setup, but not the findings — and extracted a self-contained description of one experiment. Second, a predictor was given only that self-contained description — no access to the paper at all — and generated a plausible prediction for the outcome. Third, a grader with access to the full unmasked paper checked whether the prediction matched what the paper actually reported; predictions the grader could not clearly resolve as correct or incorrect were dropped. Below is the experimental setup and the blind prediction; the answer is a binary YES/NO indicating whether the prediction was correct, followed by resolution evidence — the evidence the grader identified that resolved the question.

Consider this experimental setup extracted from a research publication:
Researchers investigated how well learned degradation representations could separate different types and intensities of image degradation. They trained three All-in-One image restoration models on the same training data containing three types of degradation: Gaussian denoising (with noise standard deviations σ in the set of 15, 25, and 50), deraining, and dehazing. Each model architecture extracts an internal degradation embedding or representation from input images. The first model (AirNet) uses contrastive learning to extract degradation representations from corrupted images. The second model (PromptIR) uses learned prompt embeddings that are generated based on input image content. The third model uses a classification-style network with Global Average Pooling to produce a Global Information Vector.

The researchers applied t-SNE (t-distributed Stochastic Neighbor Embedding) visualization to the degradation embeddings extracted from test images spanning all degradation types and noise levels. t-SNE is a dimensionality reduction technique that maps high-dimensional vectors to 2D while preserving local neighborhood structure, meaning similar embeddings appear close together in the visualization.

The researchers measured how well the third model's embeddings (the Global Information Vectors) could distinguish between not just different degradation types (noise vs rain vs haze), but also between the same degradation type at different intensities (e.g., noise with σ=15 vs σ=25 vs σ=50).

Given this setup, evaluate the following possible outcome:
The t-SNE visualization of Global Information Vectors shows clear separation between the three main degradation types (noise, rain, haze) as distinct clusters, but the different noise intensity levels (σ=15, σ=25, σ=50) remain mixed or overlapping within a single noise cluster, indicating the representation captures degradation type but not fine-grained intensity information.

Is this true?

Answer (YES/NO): NO